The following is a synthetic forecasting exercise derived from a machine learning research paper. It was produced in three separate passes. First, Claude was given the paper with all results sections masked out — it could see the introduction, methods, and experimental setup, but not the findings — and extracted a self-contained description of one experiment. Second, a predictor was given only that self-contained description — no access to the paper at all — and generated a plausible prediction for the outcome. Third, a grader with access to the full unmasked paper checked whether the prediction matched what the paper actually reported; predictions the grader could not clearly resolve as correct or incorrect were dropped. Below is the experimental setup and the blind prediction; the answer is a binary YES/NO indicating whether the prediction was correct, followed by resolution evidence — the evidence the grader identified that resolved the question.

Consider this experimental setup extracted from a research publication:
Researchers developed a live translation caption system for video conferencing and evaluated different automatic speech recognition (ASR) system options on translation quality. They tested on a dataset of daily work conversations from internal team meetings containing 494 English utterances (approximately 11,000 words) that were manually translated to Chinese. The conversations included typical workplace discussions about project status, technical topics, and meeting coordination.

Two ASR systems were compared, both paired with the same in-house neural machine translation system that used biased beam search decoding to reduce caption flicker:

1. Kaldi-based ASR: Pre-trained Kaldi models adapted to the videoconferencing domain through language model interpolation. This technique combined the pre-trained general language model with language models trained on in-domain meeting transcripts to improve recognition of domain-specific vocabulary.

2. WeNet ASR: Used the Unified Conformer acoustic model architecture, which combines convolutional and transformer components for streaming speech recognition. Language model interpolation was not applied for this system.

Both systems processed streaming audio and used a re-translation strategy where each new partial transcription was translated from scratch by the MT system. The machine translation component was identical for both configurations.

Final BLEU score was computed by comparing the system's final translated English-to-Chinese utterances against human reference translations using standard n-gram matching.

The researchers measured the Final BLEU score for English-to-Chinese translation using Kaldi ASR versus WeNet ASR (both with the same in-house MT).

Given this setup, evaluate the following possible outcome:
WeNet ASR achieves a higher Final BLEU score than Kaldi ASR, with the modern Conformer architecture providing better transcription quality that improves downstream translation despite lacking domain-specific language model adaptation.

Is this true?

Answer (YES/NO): YES